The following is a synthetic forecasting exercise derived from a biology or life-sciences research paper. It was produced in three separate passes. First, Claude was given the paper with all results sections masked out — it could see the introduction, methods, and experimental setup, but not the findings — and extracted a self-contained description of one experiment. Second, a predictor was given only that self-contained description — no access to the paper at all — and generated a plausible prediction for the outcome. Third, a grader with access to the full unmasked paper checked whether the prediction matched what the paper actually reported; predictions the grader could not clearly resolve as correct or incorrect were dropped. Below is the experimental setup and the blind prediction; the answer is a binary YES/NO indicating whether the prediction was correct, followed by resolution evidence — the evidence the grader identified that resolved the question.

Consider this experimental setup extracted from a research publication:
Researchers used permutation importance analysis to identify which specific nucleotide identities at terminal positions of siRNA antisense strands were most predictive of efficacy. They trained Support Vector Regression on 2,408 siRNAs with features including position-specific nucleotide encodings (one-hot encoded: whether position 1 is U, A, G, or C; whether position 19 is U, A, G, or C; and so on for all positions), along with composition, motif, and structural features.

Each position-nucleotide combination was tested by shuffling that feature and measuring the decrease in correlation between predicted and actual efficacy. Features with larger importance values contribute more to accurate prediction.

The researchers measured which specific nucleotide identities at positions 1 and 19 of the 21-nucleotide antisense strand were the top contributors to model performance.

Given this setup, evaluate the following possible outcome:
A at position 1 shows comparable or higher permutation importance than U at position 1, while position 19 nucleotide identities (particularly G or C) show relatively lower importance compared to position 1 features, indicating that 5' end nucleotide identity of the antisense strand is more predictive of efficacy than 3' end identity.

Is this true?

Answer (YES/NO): NO